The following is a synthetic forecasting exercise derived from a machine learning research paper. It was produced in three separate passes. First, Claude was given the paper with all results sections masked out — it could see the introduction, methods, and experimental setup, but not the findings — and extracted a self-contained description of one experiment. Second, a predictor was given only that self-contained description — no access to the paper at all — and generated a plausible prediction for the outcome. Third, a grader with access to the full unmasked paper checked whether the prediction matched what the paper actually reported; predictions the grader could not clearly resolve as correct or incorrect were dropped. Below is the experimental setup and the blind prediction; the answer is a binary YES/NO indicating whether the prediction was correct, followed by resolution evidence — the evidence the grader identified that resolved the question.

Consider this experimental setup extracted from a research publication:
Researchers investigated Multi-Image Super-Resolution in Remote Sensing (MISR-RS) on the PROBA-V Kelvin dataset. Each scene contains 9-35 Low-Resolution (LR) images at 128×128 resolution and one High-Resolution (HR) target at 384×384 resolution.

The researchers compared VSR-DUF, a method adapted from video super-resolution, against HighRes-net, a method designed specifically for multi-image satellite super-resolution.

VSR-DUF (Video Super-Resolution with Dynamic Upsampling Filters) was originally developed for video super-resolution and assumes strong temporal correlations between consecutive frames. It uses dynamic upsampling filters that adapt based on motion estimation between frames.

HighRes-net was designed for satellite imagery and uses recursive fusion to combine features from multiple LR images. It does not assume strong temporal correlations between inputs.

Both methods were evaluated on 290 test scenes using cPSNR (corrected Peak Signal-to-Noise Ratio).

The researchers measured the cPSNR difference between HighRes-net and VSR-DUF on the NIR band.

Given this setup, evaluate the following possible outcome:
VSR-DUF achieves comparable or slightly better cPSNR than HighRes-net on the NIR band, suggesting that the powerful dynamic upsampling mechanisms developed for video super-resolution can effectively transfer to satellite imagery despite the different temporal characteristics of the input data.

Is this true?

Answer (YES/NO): NO